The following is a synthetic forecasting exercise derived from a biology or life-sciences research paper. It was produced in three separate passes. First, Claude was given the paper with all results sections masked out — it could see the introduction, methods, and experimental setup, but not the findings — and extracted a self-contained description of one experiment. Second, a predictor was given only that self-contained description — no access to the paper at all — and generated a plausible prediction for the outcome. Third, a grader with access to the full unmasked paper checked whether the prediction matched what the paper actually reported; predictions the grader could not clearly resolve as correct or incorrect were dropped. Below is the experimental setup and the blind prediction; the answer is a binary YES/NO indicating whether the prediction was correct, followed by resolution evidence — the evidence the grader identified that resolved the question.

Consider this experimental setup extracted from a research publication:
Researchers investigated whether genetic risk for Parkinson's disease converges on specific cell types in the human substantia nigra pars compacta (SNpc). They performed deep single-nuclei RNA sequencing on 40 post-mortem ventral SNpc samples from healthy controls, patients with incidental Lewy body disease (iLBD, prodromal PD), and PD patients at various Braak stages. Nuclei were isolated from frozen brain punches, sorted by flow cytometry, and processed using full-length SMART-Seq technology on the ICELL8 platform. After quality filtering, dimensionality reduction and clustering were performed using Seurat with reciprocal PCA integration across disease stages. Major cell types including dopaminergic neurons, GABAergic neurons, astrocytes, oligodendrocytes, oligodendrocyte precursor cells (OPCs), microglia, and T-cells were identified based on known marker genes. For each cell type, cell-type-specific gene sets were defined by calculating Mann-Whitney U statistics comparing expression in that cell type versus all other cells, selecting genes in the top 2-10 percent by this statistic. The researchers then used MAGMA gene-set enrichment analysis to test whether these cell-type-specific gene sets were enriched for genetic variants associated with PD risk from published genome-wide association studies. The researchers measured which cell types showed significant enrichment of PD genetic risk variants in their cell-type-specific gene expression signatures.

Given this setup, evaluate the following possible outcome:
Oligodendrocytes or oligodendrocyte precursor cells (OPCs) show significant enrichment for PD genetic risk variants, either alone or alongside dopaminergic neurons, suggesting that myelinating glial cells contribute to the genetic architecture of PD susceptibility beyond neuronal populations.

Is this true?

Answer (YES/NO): YES